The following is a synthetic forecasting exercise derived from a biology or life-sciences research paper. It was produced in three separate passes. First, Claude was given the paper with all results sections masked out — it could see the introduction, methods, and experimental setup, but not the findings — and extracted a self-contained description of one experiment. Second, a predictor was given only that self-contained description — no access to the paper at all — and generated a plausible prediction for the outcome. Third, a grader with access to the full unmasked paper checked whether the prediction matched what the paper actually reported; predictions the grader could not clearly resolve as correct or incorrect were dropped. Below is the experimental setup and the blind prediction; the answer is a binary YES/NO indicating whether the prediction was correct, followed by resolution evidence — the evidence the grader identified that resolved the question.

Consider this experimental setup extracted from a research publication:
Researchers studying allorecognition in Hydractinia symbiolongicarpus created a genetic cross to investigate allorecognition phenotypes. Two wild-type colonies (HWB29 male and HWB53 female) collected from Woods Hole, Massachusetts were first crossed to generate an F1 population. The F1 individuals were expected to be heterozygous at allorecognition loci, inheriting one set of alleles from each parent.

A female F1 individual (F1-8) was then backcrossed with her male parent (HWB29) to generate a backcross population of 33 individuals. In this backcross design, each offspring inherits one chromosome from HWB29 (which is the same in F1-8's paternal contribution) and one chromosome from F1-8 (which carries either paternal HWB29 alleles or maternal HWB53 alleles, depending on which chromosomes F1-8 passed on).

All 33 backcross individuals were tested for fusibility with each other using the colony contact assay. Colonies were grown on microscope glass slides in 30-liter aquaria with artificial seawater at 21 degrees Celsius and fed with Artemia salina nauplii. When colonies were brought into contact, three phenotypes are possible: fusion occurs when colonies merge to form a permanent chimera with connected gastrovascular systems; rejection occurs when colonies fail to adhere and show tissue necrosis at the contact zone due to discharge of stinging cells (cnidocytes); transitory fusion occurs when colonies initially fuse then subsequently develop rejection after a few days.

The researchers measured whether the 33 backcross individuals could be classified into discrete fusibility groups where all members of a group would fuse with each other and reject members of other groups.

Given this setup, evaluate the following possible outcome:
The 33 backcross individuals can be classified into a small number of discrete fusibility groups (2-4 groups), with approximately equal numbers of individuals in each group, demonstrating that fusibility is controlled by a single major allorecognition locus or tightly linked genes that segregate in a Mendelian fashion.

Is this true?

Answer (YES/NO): NO